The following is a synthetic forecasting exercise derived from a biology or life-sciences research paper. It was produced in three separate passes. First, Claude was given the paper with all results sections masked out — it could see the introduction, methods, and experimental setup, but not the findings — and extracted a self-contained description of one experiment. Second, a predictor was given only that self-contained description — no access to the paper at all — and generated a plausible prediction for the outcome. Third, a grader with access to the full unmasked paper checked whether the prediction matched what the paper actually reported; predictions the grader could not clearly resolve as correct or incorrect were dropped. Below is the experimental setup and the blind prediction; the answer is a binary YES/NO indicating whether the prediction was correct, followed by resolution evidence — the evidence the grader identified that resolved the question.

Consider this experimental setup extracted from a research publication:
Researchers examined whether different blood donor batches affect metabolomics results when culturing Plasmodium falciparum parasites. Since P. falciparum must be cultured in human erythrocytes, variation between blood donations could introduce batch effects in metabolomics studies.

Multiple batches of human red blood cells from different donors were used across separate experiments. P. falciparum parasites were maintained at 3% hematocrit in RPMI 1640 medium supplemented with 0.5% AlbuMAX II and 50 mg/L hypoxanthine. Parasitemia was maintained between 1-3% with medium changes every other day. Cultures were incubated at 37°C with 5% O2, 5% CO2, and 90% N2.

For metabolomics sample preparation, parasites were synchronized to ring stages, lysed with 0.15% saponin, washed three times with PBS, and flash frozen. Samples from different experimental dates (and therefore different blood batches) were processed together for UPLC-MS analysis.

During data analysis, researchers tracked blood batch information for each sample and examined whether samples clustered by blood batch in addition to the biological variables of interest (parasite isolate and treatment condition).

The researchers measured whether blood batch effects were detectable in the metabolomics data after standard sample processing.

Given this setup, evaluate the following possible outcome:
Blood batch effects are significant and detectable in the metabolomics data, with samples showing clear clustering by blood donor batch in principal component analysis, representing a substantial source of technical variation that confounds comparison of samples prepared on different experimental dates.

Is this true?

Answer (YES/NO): YES